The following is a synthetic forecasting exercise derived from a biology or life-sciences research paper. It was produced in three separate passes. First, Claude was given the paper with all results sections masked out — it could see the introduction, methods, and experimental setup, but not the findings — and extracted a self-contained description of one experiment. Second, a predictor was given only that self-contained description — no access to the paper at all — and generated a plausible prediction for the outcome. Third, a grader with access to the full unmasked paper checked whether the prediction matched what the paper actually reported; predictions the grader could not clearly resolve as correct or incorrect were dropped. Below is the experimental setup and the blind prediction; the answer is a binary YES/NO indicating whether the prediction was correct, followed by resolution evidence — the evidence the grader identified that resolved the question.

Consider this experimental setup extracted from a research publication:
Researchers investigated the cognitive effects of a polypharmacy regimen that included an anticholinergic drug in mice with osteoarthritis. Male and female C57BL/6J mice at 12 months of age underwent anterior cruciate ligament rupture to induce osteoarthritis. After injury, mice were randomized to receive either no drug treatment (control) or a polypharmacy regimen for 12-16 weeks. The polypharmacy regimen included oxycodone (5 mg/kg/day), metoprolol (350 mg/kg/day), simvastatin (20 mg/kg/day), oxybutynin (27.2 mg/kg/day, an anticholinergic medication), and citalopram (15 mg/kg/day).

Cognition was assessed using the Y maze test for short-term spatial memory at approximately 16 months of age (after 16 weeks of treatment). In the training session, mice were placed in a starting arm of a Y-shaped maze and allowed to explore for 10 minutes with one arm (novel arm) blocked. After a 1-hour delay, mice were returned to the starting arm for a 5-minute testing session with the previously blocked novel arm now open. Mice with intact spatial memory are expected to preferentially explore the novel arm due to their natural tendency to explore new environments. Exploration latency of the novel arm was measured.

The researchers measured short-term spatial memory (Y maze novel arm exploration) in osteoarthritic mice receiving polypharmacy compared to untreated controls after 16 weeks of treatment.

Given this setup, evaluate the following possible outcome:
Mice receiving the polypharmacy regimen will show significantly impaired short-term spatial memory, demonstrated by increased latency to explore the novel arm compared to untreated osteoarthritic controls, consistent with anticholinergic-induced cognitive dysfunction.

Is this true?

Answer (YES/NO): NO